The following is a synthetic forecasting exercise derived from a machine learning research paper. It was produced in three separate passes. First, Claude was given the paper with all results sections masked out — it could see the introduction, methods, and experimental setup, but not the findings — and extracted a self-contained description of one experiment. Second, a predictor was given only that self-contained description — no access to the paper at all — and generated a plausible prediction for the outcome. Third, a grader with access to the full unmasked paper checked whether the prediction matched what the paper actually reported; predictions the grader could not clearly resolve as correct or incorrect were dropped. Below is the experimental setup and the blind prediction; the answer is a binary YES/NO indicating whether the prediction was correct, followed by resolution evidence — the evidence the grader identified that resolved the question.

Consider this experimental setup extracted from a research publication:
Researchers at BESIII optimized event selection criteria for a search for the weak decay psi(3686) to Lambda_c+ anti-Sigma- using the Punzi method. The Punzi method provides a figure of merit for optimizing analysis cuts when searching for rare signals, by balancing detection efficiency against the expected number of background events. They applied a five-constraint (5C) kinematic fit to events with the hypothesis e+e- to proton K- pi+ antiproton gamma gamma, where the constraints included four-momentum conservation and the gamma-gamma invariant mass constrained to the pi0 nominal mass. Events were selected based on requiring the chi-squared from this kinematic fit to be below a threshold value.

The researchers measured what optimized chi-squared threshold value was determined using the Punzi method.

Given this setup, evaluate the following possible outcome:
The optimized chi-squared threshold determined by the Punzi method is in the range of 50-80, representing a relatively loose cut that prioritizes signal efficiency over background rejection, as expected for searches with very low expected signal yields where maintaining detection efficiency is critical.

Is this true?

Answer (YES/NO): YES